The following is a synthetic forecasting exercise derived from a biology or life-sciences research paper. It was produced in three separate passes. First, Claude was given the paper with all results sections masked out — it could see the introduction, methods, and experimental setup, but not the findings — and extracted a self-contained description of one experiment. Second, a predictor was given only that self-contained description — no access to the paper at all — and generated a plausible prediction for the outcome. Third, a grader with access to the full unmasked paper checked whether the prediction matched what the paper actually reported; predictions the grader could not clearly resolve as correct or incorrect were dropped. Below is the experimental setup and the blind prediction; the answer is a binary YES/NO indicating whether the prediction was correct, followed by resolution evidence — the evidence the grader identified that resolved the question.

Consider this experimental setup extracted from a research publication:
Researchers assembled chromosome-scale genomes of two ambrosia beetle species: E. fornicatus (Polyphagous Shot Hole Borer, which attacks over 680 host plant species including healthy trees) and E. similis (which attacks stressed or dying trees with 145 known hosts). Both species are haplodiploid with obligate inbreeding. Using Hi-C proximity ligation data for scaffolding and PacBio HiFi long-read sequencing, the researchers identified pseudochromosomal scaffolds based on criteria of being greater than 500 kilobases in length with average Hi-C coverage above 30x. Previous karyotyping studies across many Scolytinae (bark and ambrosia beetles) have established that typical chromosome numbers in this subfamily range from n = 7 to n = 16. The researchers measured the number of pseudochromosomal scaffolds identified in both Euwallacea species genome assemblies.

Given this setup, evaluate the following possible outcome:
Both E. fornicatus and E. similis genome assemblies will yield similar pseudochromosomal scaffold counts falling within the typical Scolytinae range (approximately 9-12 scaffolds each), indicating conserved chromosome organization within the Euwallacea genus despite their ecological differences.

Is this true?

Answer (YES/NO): NO